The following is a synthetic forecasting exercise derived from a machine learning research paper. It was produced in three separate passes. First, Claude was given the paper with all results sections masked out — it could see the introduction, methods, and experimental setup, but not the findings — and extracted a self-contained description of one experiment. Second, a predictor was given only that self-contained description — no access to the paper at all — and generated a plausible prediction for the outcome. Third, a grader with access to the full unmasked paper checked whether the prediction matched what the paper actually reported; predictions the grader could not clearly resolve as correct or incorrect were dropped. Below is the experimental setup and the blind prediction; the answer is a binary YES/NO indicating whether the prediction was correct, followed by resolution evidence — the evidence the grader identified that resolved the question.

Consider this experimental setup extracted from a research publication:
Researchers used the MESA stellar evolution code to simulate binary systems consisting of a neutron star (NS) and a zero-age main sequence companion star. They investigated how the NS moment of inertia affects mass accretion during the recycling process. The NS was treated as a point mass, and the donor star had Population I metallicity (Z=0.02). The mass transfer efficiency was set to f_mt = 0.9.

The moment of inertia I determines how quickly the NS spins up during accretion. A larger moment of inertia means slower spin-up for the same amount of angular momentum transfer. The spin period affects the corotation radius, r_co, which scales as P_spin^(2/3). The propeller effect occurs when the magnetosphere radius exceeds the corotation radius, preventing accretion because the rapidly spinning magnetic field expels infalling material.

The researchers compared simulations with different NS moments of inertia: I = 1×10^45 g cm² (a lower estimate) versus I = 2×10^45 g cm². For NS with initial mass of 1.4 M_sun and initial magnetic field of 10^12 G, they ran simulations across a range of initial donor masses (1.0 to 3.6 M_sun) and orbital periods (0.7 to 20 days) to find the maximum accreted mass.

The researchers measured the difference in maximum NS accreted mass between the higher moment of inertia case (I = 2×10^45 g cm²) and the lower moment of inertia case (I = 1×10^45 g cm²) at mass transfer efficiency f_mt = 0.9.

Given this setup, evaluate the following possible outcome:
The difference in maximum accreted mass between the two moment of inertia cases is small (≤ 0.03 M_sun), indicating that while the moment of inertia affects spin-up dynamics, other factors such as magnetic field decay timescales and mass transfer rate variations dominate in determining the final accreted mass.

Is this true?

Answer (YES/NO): NO